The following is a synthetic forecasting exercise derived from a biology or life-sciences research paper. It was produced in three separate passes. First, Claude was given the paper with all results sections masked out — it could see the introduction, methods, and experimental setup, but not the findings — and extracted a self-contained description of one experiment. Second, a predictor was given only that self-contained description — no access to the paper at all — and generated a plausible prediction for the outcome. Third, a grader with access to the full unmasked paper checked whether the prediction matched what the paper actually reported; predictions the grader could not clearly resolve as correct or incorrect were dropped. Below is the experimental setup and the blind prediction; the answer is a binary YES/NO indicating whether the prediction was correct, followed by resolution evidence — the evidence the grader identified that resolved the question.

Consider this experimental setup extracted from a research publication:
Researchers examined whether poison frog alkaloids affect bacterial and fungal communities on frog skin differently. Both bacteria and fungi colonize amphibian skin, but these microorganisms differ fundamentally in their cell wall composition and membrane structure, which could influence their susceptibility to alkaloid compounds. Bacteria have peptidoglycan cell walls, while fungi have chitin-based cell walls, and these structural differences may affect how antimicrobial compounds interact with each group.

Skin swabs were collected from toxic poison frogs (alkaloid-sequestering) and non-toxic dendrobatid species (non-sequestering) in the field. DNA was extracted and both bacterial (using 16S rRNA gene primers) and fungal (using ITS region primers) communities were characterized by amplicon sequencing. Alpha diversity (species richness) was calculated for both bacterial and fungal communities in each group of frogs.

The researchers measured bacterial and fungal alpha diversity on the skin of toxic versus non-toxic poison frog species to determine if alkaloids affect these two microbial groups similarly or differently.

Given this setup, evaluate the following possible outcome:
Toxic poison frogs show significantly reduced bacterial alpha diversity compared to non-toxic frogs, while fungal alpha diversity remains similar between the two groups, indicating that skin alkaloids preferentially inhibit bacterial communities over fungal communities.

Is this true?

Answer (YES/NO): NO